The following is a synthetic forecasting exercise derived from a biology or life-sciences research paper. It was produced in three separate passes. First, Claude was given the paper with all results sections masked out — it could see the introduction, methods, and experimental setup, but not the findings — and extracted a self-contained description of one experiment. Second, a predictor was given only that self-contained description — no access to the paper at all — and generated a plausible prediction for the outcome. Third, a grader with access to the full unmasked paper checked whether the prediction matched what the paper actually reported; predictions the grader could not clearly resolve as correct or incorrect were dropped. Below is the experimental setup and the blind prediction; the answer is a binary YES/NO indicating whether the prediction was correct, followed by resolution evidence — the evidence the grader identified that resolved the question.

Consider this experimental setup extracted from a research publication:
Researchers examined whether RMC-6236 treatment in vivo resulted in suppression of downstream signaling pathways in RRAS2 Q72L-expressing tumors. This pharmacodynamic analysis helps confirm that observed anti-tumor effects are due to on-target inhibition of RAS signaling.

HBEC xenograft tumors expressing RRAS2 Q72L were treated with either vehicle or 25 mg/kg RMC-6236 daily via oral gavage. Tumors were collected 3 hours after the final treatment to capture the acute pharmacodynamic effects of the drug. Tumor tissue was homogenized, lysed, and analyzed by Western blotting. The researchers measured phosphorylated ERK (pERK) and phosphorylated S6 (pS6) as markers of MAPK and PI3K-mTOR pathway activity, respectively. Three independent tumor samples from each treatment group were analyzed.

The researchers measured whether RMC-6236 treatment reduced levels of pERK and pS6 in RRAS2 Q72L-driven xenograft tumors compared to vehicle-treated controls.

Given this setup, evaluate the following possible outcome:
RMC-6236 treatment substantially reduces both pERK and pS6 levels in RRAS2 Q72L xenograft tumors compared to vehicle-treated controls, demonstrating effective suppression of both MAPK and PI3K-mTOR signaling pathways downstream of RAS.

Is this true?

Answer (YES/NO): NO